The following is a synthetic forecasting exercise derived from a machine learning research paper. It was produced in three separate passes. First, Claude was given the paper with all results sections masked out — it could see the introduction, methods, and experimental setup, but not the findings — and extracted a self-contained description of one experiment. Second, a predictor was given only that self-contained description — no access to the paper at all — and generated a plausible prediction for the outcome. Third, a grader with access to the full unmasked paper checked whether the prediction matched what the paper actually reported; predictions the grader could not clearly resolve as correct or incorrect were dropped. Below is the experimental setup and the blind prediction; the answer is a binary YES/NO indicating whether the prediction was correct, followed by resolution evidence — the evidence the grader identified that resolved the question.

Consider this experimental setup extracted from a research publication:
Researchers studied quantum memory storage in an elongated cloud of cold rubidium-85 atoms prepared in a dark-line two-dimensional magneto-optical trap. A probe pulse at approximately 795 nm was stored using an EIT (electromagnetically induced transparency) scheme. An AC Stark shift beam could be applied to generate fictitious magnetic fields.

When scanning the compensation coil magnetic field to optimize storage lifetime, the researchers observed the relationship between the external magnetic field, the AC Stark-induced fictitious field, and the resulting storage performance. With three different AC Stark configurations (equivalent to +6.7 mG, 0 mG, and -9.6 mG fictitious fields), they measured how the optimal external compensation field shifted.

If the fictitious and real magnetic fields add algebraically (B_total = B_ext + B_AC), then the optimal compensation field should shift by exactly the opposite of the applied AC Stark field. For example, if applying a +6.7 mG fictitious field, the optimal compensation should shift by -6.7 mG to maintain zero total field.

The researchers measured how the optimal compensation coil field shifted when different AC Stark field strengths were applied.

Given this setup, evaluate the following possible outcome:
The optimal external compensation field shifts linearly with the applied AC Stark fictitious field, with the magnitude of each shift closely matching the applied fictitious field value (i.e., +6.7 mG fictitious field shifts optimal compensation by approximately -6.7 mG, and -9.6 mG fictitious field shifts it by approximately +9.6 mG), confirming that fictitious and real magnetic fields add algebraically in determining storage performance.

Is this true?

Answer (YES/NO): YES